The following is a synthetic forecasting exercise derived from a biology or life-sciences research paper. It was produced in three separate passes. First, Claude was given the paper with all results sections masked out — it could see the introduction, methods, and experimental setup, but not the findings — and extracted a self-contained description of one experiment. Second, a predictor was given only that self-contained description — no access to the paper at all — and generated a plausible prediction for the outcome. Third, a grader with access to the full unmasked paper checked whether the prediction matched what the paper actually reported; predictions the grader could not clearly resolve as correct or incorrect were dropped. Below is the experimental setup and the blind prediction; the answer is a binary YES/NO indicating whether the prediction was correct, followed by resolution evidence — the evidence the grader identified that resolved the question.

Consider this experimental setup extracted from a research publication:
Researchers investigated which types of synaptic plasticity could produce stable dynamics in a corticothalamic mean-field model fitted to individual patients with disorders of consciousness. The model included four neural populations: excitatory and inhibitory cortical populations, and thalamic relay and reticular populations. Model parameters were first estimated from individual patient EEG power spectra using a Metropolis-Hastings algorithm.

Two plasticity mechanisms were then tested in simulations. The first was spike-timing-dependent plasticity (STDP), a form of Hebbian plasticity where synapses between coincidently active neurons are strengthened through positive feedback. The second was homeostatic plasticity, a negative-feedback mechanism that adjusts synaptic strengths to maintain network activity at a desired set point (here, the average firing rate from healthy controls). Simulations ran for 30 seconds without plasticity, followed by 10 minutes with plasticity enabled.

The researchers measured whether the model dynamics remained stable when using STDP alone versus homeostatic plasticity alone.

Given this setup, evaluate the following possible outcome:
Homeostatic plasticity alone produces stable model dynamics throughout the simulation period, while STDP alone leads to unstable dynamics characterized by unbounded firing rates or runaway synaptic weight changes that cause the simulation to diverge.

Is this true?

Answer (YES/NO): YES